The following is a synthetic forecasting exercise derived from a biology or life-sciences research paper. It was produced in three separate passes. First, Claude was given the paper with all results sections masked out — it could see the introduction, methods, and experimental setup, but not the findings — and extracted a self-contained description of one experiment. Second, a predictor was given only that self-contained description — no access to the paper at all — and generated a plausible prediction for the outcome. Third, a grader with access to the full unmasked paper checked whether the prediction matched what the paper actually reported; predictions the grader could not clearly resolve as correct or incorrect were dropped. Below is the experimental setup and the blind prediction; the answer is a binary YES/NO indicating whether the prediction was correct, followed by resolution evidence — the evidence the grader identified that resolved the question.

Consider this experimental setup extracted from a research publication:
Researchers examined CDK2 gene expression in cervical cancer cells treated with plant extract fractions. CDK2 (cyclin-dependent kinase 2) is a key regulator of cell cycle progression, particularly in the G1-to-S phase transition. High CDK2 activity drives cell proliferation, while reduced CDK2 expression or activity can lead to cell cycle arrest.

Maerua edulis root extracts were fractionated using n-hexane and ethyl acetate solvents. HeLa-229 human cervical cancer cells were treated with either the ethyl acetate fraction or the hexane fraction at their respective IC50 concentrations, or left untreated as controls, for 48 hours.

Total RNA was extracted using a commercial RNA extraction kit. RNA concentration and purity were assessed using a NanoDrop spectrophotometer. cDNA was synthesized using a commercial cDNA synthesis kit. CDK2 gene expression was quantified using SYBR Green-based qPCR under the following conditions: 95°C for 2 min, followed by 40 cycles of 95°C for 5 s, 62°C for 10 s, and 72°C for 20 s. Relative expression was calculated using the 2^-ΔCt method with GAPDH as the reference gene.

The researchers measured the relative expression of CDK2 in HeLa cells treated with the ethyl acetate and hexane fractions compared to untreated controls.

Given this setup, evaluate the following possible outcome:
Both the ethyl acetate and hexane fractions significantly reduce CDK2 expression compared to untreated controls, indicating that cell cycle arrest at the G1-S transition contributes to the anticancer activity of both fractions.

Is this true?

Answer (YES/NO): YES